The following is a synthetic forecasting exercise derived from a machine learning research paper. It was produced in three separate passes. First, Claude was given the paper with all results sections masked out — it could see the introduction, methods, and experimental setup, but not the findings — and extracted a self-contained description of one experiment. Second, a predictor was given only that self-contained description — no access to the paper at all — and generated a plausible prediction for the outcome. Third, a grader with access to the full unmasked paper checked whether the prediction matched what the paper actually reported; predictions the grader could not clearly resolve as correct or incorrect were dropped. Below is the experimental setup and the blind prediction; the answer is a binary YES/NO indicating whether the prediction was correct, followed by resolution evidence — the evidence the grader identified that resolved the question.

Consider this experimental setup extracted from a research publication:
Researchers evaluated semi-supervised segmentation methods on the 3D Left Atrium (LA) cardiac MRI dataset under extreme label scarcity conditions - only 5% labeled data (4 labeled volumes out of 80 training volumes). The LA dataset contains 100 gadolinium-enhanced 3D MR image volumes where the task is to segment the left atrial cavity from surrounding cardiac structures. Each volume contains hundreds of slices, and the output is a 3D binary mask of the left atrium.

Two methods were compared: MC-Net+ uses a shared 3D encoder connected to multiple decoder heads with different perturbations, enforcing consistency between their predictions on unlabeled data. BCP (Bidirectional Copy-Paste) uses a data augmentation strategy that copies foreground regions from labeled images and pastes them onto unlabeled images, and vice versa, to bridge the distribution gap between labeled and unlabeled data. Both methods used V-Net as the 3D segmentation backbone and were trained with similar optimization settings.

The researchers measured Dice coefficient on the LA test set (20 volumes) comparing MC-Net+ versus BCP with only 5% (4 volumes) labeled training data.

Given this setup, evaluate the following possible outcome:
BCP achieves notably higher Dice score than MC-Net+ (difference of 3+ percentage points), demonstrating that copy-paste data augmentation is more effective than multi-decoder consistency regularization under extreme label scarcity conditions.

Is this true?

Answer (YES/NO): YES